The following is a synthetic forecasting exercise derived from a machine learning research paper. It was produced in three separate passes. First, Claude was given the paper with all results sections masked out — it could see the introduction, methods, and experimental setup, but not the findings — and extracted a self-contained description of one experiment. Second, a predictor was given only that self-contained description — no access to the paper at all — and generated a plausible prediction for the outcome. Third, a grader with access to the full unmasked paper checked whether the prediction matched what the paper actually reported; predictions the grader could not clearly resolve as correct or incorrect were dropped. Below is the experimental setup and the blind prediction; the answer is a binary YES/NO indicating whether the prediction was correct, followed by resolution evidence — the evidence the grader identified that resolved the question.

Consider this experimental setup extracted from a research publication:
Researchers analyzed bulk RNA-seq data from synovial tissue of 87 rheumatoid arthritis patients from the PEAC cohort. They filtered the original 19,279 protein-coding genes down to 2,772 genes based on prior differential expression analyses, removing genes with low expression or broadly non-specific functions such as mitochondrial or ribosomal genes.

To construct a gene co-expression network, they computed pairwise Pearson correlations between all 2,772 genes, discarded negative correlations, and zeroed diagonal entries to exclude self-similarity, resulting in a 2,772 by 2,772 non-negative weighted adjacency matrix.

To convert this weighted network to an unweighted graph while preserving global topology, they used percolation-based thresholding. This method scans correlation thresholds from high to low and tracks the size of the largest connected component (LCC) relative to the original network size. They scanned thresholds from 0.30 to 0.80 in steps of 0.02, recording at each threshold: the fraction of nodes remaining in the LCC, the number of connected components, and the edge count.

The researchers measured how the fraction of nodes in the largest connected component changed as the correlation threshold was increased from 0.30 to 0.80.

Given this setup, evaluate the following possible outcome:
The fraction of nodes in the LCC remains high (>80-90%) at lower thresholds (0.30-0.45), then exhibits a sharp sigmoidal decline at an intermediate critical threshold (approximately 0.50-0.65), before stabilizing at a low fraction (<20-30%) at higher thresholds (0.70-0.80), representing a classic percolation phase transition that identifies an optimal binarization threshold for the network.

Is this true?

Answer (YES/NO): NO